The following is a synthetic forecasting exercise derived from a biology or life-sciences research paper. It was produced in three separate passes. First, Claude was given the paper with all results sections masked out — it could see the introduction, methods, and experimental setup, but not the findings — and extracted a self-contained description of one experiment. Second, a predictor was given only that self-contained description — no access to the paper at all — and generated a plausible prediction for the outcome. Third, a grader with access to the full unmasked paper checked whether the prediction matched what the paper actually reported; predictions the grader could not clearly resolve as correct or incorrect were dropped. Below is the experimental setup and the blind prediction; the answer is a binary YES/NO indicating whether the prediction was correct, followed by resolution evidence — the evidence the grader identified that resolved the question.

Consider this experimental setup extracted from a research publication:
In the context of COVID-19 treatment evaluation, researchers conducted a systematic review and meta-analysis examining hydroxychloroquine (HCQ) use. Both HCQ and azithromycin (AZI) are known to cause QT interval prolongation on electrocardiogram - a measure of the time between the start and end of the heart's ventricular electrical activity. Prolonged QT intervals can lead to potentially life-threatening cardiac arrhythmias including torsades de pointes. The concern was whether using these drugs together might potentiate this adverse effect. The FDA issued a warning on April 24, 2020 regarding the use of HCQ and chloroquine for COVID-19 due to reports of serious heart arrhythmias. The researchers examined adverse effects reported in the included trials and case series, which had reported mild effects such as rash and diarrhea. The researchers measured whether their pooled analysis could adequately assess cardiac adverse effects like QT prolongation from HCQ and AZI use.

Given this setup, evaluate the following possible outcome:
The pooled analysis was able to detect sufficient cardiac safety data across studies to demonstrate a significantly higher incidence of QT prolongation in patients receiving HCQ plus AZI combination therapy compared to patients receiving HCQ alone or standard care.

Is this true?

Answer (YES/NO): NO